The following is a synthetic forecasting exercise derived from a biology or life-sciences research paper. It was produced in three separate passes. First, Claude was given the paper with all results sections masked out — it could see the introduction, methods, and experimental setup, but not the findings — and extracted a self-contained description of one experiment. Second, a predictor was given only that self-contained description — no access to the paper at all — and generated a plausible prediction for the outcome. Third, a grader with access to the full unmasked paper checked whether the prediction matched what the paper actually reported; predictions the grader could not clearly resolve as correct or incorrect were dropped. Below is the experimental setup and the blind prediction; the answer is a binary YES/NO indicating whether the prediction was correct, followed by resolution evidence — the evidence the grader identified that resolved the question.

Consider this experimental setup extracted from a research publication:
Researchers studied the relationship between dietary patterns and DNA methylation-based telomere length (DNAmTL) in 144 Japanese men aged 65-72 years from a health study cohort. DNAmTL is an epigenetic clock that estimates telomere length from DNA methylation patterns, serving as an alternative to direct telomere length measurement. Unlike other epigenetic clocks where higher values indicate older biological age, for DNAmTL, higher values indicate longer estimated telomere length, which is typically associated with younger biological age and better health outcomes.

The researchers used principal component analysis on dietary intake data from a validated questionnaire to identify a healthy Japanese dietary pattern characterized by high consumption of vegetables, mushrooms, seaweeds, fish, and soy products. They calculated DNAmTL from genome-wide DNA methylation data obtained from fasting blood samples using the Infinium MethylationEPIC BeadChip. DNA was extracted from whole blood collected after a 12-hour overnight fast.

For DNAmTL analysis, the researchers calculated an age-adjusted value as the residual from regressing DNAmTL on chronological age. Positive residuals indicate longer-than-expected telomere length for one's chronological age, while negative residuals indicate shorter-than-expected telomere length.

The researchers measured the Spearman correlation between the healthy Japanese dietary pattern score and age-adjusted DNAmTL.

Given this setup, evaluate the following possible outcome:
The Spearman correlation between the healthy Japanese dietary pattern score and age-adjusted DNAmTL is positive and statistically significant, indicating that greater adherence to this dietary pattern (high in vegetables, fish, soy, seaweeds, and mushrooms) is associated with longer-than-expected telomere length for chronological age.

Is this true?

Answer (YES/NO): YES